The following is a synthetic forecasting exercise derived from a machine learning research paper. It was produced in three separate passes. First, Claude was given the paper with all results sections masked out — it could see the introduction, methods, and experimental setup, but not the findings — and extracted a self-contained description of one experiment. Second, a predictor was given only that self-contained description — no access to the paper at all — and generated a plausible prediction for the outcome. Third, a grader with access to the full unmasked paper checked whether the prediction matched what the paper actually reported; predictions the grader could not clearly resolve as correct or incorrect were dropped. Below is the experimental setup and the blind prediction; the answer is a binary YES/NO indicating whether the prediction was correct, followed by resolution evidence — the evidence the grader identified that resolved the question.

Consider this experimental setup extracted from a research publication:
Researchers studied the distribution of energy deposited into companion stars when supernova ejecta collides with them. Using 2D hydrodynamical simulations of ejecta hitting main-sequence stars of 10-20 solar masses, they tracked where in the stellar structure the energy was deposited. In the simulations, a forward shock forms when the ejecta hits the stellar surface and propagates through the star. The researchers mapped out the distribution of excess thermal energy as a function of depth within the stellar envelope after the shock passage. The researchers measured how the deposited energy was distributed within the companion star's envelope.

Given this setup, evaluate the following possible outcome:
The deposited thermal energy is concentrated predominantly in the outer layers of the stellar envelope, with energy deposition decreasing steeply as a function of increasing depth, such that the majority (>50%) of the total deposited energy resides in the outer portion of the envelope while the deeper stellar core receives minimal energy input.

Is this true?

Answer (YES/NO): NO